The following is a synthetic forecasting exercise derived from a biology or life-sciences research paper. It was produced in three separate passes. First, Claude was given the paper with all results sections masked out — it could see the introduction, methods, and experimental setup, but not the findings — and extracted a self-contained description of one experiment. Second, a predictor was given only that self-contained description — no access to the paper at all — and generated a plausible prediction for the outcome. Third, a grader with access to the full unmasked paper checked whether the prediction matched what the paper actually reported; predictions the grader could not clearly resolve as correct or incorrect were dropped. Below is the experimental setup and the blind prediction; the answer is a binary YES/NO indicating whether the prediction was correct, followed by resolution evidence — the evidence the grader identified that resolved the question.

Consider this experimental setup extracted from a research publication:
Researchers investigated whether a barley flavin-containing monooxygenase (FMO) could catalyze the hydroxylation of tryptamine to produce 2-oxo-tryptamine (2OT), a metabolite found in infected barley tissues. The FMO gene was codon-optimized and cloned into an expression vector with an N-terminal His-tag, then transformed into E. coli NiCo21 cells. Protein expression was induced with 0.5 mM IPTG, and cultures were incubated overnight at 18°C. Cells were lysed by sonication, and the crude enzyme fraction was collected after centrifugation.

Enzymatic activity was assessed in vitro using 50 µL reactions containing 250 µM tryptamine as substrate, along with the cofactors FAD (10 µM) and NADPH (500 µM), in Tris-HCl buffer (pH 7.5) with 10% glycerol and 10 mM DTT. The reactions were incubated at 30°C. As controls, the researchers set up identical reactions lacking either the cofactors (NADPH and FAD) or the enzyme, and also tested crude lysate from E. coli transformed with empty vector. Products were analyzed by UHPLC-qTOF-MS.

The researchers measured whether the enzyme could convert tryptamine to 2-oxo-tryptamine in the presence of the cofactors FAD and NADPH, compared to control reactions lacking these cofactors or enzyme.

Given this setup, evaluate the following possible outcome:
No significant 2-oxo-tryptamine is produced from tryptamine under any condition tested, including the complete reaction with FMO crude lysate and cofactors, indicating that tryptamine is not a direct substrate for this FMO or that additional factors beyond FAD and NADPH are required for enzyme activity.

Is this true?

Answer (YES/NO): NO